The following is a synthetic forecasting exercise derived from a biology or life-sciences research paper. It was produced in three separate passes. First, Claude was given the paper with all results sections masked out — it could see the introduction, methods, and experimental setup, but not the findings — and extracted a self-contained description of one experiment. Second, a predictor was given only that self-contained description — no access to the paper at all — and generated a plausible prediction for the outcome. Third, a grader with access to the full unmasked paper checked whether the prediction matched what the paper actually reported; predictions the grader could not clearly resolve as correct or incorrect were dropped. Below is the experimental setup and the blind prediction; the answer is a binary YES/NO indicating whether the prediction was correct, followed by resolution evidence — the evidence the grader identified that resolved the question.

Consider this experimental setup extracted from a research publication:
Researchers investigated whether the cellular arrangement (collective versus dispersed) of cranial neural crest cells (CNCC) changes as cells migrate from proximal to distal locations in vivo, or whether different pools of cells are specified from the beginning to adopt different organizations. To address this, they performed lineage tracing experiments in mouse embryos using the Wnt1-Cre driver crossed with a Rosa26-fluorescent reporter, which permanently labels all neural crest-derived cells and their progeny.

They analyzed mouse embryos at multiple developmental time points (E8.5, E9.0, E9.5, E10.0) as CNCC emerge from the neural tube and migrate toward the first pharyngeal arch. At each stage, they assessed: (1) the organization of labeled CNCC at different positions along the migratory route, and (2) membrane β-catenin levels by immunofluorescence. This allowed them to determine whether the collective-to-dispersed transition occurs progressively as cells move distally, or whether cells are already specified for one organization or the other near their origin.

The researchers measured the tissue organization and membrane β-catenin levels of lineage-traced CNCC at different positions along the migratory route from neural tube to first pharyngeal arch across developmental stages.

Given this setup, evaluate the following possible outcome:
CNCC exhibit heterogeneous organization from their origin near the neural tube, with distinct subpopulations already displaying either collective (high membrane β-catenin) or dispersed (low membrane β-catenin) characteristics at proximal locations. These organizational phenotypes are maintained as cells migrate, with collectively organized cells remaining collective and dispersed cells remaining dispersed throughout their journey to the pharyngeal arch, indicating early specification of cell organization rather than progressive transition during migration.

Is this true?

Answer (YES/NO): NO